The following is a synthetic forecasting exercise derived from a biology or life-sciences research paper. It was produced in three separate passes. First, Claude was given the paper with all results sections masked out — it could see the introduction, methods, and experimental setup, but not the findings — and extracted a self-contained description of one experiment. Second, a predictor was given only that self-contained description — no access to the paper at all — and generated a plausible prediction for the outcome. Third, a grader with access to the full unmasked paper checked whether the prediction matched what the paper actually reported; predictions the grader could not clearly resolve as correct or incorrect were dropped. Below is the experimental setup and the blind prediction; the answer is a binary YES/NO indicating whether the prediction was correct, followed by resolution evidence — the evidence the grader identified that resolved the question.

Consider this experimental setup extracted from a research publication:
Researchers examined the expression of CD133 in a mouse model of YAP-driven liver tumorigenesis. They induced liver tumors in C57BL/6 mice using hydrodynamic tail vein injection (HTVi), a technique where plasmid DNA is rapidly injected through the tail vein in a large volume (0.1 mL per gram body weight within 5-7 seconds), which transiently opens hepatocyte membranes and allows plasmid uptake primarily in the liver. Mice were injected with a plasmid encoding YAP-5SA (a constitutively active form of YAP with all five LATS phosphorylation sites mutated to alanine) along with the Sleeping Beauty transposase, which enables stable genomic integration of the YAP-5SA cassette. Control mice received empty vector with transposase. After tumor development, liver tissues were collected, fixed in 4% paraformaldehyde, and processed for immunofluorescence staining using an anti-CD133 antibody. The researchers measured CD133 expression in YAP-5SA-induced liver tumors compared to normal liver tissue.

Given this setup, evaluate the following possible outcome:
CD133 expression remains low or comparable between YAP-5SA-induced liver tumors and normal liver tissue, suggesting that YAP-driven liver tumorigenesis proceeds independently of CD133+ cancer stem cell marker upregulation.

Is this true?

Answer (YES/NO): NO